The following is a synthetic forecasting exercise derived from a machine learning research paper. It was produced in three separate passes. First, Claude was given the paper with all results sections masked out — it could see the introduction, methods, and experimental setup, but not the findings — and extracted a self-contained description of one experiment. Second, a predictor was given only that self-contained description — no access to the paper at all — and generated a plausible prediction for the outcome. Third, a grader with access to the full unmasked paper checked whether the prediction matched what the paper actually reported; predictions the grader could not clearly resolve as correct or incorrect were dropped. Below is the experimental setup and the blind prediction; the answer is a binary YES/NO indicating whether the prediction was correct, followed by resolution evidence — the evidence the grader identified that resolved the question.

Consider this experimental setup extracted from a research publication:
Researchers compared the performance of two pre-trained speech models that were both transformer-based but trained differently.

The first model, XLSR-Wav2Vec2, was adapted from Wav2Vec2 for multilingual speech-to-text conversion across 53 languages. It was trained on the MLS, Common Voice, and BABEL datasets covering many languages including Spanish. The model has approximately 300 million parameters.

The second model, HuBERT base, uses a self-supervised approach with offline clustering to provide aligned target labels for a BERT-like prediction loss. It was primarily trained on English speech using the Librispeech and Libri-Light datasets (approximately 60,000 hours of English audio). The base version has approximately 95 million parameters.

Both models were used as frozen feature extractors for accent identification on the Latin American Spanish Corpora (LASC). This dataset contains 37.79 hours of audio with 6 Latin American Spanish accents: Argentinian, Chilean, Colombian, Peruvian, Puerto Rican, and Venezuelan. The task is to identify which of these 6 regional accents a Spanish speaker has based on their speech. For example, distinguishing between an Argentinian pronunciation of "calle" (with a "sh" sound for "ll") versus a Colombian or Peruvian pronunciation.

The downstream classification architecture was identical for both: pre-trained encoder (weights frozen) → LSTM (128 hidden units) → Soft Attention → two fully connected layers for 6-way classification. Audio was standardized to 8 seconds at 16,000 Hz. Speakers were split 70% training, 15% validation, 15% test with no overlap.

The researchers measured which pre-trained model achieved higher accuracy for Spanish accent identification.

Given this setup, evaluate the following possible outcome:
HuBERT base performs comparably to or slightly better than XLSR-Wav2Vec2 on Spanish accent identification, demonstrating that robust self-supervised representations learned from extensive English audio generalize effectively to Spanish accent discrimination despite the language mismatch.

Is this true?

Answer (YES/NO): NO